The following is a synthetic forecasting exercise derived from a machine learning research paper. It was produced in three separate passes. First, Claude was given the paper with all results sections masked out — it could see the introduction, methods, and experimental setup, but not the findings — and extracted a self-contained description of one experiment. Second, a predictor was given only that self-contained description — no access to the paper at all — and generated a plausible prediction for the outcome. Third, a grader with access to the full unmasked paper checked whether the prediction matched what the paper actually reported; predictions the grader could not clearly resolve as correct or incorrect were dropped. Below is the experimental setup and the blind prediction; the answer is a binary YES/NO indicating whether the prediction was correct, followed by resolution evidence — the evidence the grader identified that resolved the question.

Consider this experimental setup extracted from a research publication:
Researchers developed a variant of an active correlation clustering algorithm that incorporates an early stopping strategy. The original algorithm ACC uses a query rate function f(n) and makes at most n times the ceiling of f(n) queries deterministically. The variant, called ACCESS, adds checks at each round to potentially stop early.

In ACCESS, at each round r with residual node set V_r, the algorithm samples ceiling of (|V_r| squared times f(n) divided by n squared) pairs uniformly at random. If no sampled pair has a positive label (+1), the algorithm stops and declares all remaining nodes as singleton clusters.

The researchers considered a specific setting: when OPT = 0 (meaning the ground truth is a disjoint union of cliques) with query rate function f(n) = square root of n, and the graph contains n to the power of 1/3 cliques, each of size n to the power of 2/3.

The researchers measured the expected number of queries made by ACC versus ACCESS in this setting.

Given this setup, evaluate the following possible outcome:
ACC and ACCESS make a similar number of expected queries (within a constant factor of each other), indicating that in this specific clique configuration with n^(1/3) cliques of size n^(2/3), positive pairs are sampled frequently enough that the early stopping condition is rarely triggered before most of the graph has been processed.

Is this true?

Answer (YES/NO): NO